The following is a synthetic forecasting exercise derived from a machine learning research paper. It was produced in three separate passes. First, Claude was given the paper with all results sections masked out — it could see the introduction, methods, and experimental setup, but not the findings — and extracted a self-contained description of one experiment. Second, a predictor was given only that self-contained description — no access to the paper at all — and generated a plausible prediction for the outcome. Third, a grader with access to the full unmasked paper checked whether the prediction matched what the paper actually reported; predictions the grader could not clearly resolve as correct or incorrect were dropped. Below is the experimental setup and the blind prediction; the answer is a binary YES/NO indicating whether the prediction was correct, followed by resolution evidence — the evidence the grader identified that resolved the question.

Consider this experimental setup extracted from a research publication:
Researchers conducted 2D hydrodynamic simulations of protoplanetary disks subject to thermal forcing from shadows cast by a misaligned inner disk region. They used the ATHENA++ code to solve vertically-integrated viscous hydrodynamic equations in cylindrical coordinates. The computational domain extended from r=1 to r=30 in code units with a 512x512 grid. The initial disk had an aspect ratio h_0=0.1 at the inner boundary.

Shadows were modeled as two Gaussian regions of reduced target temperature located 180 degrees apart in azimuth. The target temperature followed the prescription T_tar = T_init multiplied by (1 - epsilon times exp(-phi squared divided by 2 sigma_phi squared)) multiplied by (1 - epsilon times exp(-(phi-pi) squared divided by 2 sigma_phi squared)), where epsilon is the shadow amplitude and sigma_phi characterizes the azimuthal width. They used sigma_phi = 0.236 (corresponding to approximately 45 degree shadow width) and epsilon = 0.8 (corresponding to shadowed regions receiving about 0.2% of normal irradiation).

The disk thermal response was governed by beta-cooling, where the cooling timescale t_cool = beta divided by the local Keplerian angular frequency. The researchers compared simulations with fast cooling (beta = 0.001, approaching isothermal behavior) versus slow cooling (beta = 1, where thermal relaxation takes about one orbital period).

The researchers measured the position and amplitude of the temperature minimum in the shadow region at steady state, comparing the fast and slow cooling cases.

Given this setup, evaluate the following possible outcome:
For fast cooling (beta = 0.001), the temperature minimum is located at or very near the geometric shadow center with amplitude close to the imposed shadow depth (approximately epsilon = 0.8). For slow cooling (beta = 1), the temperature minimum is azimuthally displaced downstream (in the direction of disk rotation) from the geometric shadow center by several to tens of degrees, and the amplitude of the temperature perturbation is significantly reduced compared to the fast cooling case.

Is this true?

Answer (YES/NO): YES